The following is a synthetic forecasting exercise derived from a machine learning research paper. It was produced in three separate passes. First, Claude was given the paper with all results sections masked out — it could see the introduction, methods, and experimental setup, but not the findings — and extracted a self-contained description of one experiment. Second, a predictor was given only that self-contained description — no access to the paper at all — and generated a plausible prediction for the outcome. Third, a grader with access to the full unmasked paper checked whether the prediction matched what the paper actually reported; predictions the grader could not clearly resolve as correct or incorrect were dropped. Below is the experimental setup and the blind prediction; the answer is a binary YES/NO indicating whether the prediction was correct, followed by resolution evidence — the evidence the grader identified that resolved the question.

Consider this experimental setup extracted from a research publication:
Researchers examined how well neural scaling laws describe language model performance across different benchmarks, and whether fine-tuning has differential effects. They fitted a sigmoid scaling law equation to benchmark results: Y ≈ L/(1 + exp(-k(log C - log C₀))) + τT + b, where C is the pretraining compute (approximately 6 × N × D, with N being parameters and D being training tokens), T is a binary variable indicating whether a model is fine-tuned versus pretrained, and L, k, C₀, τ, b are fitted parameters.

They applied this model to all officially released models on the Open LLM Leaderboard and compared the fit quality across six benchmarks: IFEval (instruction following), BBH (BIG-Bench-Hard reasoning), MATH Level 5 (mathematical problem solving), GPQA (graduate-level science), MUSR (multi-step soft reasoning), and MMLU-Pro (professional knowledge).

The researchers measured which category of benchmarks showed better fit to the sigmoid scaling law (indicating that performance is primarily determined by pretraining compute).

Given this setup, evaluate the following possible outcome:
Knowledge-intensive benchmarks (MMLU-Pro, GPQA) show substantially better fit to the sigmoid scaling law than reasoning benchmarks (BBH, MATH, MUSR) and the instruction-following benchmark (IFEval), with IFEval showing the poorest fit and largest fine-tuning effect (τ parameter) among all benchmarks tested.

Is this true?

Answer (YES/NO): NO